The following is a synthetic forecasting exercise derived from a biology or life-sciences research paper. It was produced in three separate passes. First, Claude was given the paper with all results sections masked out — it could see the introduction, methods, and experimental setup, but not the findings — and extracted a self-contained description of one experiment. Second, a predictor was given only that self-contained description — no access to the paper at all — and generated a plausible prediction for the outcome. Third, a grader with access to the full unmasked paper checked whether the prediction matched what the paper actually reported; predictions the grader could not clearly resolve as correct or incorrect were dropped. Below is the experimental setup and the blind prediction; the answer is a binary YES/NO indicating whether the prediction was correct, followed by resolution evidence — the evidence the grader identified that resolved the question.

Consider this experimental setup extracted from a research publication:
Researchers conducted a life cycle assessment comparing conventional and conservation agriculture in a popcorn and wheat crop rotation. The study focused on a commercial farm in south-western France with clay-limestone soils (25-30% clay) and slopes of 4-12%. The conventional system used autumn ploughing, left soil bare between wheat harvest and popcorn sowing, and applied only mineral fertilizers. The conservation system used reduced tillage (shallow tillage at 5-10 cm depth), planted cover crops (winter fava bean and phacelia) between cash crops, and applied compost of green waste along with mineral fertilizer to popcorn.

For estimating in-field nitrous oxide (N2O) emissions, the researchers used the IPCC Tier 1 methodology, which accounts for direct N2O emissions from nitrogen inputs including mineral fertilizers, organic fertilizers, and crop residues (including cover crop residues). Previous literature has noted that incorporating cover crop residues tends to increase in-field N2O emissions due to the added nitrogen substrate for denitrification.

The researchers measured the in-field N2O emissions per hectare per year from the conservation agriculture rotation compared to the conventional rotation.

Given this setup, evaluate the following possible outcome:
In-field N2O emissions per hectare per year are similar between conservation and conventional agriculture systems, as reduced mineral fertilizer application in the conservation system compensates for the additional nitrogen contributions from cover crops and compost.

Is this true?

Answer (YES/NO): NO